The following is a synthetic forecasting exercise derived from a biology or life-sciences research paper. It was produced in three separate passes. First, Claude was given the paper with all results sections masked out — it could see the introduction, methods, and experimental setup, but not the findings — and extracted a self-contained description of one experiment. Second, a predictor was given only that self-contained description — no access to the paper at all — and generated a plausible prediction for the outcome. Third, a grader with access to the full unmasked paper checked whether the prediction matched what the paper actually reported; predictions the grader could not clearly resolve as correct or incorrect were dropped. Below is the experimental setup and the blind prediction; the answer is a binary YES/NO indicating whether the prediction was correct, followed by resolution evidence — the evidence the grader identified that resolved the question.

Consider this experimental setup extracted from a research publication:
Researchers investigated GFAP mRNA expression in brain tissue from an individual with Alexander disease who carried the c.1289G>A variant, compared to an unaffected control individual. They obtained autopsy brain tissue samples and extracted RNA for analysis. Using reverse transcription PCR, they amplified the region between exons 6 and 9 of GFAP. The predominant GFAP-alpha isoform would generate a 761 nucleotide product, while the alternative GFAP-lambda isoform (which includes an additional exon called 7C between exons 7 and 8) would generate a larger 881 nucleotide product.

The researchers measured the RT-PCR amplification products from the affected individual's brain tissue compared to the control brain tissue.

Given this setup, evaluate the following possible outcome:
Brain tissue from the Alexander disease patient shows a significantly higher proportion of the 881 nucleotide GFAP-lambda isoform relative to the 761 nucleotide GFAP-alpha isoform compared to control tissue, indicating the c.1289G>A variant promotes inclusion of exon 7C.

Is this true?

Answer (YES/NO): YES